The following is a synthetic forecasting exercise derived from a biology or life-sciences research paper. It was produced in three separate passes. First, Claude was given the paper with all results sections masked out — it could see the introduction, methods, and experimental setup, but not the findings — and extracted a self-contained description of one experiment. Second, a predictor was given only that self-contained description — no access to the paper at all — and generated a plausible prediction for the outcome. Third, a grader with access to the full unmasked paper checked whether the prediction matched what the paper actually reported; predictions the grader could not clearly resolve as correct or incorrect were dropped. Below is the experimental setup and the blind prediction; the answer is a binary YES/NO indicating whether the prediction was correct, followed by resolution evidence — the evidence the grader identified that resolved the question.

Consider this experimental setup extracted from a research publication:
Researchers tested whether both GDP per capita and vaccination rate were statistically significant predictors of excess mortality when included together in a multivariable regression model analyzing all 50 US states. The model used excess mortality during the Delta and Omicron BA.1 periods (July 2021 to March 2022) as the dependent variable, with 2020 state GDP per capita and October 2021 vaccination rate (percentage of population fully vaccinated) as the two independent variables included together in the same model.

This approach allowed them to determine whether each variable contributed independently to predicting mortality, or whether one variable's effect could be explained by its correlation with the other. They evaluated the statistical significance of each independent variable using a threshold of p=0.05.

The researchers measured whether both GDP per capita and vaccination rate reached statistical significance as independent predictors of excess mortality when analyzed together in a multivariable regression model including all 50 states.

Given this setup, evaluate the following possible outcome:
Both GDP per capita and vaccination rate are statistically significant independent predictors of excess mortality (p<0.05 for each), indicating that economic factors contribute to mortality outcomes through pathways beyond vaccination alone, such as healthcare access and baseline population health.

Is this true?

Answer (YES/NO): YES